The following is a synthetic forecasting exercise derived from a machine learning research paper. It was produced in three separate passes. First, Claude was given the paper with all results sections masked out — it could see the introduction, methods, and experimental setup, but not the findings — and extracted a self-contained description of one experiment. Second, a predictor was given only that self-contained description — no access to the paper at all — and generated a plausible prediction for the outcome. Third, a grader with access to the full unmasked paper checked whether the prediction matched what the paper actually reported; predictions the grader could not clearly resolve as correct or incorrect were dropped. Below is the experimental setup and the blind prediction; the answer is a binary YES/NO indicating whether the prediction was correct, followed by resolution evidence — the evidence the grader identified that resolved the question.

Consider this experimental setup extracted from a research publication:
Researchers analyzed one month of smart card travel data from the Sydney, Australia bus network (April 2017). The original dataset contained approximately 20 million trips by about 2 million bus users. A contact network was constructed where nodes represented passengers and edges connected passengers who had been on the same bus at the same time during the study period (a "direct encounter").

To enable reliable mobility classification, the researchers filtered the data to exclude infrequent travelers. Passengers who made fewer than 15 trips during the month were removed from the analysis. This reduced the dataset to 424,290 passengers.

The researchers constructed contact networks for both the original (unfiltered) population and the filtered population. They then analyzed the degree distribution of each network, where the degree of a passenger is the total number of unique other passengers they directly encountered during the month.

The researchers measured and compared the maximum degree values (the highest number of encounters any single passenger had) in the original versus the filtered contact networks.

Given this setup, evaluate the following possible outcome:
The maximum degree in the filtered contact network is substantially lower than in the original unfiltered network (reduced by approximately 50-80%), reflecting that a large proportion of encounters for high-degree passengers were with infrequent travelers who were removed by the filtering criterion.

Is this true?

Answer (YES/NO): NO